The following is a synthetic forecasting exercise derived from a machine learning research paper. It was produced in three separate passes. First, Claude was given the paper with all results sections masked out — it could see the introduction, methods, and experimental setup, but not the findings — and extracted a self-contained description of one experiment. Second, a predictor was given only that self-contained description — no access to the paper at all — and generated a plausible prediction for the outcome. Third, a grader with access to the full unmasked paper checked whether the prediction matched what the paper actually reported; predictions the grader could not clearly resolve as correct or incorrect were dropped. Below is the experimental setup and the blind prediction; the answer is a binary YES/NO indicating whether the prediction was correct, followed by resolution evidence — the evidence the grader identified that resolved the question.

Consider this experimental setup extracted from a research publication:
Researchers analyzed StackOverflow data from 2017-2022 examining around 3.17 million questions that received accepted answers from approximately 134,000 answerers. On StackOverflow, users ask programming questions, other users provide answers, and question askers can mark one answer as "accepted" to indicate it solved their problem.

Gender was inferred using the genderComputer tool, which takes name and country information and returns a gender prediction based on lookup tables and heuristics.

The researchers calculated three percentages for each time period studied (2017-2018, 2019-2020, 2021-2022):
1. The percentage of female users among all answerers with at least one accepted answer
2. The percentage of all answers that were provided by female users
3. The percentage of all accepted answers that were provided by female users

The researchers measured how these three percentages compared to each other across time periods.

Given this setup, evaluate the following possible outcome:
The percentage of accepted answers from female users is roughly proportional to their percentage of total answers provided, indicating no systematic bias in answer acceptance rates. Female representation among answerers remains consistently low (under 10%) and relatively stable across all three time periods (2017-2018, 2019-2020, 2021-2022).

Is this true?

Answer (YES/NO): NO